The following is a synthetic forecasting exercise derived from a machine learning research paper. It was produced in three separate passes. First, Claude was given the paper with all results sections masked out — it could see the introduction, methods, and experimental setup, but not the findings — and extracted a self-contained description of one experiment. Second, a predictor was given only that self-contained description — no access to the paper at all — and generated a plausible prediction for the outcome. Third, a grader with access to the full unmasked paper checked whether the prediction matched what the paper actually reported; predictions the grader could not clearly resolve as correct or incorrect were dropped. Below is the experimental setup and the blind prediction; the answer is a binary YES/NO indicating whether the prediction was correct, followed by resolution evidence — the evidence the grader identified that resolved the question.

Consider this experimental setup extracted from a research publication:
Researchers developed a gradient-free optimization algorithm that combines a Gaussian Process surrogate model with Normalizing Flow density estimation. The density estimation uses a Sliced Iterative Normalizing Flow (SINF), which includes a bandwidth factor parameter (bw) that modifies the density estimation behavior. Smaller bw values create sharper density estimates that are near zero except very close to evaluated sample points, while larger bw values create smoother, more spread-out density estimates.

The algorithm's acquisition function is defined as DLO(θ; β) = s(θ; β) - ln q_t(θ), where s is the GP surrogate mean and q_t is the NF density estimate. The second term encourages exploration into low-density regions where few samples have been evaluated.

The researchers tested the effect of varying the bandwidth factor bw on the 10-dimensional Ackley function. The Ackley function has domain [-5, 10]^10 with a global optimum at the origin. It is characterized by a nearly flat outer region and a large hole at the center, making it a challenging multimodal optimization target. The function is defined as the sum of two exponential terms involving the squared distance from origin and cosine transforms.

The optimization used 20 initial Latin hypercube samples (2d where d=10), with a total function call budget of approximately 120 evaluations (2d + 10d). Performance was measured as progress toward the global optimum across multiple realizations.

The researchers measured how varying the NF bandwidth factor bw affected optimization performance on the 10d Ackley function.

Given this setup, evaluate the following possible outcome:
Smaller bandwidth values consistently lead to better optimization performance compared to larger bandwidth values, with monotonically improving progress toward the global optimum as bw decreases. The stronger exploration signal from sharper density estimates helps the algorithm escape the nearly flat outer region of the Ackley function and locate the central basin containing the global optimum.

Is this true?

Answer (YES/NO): NO